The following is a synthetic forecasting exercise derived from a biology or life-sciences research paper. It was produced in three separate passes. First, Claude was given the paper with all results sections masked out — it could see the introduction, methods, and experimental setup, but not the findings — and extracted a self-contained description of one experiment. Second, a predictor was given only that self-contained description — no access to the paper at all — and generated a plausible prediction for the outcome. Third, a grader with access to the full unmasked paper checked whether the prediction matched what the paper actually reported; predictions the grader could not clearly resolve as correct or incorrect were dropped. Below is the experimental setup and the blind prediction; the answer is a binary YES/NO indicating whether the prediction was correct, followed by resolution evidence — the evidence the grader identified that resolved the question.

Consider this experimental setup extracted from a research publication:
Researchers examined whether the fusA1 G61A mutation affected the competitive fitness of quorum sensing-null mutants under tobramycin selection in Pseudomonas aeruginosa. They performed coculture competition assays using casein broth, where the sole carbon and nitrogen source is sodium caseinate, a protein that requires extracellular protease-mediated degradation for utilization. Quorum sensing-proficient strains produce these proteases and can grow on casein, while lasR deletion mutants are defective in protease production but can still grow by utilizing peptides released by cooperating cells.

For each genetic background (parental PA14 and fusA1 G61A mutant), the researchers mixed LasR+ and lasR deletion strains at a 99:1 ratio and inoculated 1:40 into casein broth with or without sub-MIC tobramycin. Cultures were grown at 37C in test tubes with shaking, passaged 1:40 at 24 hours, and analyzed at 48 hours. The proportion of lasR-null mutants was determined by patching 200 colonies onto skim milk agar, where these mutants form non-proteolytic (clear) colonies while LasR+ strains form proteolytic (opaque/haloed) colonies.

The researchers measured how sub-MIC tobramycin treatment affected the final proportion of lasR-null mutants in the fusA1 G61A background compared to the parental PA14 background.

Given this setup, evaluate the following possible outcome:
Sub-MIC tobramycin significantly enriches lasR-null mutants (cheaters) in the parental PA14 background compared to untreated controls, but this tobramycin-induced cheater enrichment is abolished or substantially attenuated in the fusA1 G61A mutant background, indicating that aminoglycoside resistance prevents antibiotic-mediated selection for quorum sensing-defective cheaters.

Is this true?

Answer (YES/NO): NO